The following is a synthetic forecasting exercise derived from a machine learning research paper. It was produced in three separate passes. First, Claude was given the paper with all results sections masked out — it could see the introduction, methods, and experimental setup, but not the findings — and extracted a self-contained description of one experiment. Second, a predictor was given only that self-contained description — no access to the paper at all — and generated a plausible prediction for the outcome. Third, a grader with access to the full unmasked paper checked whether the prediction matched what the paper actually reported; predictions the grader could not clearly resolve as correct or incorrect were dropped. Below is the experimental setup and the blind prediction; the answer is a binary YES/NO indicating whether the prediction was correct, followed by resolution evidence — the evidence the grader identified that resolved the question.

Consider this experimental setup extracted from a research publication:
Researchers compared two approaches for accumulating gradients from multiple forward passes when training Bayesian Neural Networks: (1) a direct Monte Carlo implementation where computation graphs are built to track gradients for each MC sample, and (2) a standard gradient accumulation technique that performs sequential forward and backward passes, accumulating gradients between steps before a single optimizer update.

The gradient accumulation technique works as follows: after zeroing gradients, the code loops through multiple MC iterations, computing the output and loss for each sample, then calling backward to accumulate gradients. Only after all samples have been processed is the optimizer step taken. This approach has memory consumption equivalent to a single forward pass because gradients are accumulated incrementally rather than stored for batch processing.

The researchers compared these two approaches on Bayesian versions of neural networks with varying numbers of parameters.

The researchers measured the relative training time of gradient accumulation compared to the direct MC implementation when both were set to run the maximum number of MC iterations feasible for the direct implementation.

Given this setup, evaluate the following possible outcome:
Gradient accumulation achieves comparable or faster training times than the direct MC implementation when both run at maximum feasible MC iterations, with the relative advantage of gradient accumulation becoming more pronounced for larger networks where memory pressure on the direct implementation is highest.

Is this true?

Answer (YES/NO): NO